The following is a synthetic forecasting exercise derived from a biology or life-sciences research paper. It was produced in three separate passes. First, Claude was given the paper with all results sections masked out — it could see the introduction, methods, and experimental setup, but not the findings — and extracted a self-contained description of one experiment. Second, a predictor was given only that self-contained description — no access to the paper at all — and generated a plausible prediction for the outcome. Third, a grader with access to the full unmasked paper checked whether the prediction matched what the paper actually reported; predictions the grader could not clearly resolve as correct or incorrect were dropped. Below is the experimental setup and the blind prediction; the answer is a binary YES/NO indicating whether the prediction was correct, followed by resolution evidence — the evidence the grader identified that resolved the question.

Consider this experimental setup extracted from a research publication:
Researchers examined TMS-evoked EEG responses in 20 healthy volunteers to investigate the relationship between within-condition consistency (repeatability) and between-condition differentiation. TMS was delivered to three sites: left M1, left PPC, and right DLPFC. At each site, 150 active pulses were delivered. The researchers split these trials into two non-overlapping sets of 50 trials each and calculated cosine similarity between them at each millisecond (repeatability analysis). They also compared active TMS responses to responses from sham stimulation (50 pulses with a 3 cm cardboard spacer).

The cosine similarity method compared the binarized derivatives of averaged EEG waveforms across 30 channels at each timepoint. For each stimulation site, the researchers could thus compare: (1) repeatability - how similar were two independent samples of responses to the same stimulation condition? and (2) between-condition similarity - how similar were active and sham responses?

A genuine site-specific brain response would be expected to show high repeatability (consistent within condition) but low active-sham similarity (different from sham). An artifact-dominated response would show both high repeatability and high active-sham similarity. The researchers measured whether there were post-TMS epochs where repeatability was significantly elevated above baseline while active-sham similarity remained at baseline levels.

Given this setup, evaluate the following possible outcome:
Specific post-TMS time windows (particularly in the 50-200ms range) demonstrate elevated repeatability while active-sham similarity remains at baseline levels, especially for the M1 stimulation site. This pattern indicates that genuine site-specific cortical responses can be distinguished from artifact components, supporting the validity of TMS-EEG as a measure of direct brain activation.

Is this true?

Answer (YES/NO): NO